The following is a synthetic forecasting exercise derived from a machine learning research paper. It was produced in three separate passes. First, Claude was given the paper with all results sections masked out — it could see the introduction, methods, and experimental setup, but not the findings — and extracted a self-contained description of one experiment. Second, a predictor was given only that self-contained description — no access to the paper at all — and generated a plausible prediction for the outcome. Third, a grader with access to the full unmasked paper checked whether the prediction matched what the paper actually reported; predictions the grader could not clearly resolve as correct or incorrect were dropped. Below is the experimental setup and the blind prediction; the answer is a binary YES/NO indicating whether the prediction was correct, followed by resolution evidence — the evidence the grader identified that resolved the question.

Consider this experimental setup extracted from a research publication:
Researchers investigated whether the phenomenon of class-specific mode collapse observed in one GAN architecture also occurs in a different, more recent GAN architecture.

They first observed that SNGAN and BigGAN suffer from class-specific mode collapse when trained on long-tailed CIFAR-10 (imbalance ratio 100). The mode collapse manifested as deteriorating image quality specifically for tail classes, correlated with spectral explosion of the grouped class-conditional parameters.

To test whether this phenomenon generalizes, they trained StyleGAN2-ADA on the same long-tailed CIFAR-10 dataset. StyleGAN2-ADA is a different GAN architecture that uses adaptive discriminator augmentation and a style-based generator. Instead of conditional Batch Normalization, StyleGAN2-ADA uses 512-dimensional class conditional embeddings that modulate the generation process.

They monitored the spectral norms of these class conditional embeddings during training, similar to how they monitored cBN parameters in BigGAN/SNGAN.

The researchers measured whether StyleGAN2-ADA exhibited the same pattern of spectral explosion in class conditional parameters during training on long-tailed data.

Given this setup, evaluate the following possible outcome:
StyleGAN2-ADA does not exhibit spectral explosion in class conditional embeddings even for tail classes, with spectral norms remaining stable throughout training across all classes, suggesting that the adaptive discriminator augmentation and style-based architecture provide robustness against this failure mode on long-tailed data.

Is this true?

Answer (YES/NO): NO